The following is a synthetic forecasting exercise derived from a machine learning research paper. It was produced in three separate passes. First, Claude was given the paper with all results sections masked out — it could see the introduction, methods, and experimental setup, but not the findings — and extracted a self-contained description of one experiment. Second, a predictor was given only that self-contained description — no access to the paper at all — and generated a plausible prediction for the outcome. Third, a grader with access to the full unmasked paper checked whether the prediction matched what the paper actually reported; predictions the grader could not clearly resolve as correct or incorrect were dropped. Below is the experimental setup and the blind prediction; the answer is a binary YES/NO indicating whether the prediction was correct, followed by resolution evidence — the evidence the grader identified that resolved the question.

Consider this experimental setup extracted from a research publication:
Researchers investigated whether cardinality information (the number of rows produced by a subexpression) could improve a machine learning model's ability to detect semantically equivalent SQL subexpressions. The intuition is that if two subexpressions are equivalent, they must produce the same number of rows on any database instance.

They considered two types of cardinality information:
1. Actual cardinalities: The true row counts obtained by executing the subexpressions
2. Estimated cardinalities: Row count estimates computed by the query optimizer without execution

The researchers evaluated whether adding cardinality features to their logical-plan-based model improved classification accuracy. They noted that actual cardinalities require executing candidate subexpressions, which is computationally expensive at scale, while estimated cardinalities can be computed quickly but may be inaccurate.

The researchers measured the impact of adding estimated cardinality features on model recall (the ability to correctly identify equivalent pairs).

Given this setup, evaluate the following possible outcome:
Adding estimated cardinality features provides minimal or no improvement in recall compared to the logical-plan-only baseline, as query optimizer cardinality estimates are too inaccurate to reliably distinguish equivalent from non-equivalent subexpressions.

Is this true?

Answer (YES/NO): YES